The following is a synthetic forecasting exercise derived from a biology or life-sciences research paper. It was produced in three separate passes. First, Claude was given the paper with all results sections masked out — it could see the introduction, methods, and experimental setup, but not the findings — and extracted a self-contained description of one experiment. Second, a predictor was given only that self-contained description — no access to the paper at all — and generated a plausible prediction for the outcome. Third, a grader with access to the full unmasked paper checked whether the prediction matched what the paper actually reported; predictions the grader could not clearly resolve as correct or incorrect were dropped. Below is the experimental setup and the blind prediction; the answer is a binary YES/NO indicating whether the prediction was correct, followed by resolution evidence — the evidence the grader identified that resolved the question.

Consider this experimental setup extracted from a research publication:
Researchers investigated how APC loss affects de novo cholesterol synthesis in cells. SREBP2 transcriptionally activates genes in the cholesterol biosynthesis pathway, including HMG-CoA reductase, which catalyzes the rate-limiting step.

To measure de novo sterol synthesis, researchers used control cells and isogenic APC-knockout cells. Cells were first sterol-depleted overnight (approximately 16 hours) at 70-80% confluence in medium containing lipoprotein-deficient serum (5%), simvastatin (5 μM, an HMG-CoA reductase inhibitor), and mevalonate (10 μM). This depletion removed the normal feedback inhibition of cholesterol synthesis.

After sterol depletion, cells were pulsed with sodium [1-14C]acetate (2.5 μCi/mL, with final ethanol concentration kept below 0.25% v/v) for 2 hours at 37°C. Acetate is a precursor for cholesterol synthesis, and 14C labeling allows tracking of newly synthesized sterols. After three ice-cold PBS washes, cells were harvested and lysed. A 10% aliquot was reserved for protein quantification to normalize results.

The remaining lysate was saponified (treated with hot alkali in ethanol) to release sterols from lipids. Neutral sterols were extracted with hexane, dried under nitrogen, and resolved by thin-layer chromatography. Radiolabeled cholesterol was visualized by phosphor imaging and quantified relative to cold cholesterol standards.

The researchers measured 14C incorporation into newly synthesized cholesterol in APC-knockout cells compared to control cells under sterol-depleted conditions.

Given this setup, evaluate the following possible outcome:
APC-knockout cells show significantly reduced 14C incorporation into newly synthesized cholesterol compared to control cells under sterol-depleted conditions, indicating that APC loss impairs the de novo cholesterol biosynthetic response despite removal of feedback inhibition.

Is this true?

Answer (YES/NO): NO